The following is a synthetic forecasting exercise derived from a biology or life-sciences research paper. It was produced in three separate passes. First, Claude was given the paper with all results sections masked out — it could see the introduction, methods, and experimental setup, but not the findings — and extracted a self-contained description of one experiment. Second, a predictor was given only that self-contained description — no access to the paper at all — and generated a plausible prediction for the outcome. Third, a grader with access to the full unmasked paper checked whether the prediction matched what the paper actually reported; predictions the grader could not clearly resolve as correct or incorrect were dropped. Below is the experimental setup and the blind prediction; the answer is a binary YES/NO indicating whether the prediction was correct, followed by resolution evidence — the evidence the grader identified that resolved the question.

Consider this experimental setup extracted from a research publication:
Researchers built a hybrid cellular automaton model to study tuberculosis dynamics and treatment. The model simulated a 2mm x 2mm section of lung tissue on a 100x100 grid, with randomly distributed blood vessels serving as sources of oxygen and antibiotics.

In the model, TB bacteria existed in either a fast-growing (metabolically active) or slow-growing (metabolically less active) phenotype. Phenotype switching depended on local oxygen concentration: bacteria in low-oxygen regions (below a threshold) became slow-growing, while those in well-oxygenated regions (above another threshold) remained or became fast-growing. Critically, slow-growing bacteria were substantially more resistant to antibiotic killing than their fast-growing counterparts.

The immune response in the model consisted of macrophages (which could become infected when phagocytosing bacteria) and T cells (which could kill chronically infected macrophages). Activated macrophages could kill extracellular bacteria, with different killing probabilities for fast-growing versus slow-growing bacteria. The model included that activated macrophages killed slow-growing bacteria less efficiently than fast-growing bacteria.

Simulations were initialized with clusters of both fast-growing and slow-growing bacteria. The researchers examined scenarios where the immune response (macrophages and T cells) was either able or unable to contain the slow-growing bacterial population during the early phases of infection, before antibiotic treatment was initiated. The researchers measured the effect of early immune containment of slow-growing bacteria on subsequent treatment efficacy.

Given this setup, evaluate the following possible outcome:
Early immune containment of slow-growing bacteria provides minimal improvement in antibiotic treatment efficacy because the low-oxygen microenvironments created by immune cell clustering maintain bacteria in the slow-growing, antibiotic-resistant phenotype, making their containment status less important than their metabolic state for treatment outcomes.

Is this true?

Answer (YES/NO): NO